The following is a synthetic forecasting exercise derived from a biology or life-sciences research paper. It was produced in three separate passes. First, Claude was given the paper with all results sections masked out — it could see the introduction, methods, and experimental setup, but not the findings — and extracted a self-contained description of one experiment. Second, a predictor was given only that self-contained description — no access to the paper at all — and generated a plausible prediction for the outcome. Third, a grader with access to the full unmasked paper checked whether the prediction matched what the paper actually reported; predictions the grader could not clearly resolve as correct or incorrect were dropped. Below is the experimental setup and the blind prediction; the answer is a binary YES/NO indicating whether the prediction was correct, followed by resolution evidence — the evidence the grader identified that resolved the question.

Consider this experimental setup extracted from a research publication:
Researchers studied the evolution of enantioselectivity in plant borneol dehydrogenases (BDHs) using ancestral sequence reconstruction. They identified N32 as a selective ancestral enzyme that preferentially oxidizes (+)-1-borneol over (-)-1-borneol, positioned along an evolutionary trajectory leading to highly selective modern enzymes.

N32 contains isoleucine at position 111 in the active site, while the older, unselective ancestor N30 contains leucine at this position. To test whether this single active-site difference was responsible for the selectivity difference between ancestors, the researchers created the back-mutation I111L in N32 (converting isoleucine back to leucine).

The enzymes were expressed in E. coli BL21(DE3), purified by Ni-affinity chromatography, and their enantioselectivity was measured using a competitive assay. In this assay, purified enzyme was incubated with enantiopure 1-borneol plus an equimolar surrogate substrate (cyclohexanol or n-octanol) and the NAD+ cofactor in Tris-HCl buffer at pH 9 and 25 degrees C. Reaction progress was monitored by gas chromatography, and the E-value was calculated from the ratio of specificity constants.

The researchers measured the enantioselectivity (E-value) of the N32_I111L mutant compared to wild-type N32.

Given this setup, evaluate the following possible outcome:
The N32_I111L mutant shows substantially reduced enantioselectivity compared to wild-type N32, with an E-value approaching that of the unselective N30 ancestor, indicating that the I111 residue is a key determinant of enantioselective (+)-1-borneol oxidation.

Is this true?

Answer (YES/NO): YES